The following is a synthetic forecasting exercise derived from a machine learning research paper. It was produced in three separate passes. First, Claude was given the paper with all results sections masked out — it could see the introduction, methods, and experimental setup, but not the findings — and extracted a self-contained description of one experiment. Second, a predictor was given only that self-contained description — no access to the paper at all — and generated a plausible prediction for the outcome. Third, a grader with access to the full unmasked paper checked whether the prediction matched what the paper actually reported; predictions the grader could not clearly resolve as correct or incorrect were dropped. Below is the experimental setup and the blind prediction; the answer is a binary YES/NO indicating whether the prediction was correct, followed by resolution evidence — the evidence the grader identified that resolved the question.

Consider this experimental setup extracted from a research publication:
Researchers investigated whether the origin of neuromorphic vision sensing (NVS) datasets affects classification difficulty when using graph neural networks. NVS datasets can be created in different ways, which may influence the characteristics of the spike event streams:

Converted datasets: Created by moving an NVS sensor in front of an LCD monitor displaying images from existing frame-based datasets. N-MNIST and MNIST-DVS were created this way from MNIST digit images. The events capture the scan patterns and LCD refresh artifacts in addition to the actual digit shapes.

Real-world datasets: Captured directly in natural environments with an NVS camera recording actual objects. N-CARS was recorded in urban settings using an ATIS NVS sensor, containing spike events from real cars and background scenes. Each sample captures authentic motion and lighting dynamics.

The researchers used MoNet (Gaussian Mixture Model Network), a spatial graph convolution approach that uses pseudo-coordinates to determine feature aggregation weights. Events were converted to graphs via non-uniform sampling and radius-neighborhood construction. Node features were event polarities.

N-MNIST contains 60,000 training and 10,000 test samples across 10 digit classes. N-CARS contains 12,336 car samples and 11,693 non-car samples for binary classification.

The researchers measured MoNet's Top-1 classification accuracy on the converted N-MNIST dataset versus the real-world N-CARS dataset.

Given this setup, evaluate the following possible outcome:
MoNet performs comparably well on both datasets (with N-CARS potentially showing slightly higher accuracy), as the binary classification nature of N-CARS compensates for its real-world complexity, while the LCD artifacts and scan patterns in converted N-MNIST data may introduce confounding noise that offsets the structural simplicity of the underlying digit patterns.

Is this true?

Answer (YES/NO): NO